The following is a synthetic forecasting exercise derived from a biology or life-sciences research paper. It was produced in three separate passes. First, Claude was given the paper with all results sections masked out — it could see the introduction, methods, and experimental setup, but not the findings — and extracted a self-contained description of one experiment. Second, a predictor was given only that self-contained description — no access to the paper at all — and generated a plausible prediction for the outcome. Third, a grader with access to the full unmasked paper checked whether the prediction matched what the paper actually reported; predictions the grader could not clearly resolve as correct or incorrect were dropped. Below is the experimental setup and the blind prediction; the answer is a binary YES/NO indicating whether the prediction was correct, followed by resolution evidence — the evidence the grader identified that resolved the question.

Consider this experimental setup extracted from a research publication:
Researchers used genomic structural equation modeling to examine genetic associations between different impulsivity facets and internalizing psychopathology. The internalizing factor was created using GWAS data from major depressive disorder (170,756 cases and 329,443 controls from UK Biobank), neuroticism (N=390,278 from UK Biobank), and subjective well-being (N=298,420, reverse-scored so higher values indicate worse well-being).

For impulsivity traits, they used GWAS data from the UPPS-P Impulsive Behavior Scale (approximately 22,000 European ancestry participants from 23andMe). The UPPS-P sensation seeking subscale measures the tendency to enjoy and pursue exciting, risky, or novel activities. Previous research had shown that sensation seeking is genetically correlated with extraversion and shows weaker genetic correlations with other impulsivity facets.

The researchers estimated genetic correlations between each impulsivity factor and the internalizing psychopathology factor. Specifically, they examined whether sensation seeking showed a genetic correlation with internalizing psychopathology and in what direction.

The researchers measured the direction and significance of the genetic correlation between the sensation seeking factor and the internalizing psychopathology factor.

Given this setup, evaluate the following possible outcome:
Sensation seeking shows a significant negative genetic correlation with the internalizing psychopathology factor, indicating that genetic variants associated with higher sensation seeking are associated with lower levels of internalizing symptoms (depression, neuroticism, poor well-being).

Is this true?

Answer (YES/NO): YES